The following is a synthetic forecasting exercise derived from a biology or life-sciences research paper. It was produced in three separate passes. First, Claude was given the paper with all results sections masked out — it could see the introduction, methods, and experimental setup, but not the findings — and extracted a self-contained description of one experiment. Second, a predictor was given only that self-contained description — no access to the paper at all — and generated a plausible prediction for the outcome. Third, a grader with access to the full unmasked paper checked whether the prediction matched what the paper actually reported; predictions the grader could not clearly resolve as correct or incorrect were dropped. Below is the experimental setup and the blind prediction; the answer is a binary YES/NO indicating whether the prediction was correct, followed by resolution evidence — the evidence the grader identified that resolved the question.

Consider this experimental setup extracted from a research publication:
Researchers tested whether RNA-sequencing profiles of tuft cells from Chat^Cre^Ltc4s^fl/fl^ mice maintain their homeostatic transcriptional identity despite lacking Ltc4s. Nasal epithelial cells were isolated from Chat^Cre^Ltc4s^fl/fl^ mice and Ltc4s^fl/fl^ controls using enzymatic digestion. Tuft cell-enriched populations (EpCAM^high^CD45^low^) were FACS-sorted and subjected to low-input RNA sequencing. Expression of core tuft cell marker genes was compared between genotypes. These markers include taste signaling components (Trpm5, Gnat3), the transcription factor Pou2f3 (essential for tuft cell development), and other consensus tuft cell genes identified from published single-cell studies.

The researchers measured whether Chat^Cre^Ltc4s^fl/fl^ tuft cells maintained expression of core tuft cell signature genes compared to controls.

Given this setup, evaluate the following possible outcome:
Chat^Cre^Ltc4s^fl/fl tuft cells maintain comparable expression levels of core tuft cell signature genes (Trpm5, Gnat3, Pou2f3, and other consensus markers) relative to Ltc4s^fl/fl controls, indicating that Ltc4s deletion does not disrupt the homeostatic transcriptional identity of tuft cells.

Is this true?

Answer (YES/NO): YES